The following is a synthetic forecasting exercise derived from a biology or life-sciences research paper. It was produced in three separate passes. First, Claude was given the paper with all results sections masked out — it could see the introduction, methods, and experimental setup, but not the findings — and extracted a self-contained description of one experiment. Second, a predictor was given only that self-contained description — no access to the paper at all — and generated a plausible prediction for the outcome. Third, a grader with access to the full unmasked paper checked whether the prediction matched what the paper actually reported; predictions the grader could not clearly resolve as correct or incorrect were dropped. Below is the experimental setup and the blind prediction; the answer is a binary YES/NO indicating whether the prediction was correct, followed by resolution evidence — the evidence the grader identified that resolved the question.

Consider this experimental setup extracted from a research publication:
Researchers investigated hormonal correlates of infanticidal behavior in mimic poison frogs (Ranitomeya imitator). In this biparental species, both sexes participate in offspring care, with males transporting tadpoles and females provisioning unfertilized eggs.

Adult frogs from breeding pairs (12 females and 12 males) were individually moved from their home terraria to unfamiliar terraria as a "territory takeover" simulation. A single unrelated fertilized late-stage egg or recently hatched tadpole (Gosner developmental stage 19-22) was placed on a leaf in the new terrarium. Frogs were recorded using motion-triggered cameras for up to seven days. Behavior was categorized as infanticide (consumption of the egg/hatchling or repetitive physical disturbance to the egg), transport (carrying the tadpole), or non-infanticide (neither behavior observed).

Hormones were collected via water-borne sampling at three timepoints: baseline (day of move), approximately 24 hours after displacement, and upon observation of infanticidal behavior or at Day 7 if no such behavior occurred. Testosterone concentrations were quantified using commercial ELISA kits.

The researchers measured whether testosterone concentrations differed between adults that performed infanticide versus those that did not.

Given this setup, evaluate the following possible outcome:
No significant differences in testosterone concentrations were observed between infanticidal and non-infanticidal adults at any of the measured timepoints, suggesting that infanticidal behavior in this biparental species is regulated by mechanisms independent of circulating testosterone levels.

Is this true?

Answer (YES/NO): NO